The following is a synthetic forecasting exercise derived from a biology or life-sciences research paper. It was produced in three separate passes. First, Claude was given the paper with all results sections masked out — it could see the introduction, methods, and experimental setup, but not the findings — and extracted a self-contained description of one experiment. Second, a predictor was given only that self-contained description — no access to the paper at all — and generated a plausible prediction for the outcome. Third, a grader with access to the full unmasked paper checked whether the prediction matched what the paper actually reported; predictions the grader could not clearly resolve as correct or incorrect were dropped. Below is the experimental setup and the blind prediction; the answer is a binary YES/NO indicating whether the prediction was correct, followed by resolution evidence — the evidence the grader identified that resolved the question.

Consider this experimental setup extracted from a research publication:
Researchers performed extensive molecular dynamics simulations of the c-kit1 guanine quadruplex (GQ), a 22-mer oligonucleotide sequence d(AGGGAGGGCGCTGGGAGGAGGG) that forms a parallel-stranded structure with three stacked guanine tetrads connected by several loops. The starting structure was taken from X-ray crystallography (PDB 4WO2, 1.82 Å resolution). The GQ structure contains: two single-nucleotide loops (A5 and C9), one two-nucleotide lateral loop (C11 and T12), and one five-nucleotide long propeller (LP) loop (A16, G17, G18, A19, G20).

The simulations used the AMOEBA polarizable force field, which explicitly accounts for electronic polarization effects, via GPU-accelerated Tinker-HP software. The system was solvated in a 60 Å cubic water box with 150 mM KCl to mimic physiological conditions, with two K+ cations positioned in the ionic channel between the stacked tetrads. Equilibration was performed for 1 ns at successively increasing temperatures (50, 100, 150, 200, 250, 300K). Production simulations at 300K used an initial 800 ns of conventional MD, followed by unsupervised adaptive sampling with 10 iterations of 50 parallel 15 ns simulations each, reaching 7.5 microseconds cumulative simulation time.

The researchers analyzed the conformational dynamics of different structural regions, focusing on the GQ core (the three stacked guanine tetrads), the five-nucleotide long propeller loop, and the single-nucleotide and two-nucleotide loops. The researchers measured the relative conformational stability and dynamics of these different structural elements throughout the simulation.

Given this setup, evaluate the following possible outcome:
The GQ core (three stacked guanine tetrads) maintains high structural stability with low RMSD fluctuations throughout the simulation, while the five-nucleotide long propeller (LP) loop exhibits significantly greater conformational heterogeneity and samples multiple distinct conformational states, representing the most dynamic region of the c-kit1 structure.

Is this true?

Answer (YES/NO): NO